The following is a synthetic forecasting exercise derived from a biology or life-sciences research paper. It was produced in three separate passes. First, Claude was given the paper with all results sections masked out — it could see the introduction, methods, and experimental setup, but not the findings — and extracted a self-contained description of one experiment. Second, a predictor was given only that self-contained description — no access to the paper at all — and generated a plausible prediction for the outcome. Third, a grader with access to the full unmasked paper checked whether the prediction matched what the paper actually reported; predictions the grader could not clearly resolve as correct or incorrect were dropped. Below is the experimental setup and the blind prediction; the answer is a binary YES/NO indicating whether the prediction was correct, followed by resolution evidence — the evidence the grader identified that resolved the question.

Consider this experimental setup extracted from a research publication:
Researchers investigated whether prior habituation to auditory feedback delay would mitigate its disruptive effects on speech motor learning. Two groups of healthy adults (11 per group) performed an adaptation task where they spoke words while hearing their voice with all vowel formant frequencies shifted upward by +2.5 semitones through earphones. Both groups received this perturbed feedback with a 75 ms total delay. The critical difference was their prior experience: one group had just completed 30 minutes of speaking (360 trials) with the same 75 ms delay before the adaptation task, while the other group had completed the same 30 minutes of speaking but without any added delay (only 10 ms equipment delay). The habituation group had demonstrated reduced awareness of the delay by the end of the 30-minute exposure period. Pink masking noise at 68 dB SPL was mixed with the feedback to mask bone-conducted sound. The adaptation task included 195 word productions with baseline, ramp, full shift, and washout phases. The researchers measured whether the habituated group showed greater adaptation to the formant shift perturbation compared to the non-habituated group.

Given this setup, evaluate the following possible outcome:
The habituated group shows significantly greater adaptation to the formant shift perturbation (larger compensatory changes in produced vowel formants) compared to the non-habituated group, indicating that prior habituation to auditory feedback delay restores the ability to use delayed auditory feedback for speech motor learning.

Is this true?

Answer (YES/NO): NO